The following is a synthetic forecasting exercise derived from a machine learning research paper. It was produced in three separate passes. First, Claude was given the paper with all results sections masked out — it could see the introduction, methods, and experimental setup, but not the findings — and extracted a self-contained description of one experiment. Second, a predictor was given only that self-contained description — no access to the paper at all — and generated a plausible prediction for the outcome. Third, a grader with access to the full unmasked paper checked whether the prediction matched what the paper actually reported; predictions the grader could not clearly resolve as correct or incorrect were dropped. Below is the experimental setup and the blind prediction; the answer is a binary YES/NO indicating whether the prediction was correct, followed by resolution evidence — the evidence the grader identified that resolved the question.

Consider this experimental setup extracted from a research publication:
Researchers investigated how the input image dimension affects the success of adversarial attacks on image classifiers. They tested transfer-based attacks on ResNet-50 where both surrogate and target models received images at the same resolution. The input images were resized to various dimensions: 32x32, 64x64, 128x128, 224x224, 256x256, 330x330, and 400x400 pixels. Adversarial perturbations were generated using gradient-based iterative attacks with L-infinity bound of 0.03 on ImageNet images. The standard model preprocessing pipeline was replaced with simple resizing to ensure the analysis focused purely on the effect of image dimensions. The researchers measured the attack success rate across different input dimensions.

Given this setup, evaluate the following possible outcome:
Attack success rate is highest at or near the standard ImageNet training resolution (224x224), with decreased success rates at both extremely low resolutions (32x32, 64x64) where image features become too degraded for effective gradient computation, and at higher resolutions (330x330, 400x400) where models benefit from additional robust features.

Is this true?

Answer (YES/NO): NO